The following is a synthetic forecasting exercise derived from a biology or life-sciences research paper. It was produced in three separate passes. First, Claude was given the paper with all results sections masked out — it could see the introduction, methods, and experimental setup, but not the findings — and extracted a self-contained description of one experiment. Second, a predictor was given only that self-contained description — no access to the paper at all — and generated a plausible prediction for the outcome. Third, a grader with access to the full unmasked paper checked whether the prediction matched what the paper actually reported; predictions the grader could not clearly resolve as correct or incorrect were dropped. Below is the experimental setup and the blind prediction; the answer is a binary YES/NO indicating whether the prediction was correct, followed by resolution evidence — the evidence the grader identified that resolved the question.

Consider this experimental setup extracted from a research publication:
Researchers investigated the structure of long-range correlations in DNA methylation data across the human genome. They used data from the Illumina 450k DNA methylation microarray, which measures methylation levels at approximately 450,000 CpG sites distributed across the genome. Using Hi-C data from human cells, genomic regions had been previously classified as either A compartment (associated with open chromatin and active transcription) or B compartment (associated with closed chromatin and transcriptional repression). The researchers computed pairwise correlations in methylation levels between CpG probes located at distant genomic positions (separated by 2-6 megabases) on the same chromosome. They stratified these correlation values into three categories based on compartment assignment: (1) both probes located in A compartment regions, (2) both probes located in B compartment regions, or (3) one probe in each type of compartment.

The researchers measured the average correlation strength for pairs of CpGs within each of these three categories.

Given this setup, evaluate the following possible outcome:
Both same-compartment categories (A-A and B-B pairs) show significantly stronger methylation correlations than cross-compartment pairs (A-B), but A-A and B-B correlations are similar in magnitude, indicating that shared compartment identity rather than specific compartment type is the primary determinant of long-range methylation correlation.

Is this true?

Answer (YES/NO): NO